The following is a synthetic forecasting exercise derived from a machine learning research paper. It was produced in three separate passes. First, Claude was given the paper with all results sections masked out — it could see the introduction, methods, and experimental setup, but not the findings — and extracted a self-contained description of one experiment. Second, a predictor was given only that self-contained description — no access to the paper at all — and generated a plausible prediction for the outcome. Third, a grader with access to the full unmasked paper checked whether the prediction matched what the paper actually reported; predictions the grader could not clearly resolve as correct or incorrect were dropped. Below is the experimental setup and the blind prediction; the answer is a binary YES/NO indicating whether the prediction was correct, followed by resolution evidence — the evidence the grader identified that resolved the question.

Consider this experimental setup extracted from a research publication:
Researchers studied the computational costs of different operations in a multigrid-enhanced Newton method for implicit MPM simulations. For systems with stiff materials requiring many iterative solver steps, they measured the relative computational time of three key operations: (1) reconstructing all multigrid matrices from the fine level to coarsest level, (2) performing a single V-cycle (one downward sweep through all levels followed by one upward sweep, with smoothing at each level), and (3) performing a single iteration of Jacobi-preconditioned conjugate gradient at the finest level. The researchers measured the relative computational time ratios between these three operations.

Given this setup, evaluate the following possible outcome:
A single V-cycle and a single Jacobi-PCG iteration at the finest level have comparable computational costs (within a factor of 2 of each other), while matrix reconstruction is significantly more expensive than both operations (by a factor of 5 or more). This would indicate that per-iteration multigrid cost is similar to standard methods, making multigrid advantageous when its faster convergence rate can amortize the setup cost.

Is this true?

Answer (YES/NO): NO